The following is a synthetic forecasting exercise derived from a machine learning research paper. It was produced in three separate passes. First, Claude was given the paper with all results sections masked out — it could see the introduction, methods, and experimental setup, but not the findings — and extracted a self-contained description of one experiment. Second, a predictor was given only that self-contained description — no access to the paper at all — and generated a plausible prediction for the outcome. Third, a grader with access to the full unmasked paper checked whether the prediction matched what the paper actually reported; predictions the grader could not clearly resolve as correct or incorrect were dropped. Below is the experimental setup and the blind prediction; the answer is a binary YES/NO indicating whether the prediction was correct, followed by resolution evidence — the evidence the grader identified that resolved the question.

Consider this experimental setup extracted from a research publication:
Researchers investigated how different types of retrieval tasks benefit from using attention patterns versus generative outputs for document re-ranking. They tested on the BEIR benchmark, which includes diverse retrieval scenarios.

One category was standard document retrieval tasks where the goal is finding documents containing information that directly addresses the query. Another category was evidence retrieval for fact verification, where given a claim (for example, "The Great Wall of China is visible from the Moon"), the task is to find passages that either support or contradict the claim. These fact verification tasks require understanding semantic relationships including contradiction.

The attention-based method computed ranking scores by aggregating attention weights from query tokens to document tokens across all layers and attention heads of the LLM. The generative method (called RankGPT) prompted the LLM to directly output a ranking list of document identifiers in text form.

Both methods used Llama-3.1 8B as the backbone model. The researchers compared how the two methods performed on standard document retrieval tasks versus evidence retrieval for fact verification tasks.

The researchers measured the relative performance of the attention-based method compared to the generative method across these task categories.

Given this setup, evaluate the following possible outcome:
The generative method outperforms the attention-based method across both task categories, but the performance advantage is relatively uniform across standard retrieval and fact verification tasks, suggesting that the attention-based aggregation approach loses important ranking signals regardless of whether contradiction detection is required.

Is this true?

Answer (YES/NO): NO